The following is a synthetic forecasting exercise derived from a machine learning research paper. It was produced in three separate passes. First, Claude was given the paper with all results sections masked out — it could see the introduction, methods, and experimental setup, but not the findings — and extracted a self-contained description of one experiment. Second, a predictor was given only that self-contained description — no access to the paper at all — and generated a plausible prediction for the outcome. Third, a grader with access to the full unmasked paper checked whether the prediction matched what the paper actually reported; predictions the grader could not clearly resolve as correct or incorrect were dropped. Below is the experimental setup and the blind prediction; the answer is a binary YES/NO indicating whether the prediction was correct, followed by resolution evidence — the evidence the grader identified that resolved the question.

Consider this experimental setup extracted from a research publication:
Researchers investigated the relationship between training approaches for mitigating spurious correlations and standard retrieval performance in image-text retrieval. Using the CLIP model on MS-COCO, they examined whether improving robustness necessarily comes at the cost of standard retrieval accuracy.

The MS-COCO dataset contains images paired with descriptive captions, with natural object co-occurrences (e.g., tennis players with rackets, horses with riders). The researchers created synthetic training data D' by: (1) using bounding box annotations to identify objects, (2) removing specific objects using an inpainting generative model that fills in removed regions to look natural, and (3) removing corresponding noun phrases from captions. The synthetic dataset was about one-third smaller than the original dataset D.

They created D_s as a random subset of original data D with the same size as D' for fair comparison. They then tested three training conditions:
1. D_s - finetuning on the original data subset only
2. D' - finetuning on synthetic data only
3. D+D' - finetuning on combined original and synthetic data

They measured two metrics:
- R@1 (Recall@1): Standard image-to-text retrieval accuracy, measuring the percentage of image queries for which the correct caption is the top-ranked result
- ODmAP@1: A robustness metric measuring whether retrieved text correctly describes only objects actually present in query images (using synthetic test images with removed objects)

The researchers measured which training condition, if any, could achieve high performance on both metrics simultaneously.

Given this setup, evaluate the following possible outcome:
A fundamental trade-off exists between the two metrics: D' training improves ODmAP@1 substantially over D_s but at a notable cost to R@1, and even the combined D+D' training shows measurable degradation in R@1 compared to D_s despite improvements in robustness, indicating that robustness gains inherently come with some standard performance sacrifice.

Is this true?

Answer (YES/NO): NO